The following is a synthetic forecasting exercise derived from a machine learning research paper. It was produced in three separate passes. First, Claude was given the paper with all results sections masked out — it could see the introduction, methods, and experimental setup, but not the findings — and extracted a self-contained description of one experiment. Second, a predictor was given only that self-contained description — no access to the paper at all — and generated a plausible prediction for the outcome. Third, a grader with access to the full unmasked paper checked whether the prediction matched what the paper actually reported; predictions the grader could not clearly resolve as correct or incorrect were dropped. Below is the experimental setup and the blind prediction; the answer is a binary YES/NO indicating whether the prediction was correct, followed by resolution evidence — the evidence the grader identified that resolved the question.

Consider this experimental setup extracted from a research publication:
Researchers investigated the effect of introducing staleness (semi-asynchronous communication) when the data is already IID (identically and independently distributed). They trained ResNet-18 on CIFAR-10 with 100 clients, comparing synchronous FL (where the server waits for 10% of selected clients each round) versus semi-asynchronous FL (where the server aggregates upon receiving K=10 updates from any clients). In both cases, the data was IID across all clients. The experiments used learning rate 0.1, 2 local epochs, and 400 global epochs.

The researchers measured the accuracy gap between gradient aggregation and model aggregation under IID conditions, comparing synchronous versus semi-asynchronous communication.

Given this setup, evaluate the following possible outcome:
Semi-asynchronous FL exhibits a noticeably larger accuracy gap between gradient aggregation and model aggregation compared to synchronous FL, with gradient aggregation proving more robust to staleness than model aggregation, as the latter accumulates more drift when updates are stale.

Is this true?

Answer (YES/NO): NO